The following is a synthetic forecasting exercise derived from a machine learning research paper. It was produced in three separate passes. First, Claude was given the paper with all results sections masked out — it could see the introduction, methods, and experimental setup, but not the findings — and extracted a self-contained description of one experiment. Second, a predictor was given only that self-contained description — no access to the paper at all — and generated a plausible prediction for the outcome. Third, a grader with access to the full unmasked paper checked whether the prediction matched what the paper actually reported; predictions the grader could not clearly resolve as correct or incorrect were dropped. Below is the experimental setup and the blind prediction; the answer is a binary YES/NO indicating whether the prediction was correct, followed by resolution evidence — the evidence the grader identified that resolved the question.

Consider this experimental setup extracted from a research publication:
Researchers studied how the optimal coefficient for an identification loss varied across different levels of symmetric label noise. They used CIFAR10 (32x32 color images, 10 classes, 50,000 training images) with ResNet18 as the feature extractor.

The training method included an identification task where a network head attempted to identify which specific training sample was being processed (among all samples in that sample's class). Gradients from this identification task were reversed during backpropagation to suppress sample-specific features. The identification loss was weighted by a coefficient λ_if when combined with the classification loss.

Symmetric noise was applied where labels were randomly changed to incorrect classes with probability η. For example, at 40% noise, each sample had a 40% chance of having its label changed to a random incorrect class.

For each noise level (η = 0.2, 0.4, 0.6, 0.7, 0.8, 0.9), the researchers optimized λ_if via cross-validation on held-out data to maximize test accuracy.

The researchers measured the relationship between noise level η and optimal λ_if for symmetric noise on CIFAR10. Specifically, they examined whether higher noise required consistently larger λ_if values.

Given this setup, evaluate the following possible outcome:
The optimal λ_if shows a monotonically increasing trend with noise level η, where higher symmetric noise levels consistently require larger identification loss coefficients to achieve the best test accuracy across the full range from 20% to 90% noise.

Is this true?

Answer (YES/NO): NO